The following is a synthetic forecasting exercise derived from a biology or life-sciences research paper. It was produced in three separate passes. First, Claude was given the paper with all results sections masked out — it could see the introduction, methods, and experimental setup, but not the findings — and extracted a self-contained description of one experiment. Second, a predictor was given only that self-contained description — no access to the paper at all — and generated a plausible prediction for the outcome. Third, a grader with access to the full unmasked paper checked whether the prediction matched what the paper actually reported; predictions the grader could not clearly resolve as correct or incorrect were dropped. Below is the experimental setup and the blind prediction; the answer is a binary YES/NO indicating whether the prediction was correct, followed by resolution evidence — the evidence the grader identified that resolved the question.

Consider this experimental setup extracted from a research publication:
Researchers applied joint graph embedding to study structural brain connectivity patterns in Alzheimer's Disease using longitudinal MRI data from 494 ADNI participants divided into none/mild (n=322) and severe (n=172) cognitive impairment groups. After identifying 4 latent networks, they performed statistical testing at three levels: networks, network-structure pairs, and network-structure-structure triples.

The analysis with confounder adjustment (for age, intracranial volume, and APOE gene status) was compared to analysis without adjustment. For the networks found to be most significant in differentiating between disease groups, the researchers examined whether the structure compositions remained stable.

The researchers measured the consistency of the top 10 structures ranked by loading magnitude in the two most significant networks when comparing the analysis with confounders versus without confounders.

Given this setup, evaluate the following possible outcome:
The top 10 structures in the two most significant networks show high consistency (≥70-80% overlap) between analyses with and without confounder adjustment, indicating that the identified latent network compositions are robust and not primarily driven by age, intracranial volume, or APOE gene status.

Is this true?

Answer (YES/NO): YES